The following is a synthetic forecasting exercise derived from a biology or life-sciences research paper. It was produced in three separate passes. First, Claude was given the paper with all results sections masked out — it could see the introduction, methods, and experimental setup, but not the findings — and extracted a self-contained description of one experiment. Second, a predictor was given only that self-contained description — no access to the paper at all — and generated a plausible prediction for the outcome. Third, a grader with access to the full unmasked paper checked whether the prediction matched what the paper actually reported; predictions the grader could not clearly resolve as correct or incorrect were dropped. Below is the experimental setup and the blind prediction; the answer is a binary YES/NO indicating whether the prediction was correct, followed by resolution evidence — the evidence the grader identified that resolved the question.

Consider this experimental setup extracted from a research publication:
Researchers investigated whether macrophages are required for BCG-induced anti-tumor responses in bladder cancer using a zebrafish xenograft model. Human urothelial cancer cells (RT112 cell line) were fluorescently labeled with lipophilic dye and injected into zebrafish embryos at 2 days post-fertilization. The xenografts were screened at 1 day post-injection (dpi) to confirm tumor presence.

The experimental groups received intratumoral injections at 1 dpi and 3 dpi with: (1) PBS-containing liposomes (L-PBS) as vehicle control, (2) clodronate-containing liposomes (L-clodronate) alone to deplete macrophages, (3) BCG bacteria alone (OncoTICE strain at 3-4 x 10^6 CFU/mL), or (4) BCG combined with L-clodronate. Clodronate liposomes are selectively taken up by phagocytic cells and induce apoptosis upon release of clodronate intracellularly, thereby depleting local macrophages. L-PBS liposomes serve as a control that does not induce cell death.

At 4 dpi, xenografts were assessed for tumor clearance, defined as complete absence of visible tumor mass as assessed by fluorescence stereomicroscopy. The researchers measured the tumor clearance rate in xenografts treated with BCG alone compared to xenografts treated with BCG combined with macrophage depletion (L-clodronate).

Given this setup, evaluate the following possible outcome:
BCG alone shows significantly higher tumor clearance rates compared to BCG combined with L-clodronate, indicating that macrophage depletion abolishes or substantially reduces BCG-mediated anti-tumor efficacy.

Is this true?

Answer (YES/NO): YES